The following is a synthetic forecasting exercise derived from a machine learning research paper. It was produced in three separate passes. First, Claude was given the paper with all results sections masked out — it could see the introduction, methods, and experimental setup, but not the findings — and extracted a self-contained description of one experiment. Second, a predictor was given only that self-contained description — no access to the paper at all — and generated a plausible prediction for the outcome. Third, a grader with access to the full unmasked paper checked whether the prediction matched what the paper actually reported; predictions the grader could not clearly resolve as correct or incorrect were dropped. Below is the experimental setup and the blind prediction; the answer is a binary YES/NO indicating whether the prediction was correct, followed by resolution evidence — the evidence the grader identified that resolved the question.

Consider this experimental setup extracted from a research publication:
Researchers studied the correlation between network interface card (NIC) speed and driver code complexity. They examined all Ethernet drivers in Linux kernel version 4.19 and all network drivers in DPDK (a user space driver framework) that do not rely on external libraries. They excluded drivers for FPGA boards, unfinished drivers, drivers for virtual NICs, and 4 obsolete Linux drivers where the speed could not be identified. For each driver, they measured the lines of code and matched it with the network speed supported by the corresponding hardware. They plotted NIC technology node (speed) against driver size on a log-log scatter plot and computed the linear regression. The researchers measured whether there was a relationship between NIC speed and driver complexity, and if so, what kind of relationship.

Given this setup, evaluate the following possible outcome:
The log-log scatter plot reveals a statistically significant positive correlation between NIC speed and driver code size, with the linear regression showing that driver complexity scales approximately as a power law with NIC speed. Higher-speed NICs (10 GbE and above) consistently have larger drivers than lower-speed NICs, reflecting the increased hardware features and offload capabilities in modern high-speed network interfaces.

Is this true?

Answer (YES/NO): NO